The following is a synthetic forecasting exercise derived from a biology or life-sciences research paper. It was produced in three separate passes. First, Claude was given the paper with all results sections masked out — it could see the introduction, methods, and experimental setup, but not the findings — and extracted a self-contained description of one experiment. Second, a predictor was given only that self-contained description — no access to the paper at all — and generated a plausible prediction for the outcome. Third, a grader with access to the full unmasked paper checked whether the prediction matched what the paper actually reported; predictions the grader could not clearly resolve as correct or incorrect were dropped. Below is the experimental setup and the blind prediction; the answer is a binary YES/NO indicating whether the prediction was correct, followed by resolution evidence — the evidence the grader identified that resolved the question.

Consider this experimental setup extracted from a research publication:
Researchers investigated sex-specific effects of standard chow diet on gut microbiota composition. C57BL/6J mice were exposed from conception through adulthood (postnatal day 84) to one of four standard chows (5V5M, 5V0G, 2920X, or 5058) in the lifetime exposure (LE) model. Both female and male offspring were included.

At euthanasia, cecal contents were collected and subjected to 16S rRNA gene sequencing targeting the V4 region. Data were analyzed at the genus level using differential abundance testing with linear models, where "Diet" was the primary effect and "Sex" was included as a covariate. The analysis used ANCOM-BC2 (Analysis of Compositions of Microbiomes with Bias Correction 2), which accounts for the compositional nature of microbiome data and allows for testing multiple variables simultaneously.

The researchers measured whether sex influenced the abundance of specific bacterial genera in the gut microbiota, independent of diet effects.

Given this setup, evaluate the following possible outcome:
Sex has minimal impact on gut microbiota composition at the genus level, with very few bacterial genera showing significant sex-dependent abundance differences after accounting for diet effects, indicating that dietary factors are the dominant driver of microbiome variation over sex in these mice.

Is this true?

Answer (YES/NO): NO